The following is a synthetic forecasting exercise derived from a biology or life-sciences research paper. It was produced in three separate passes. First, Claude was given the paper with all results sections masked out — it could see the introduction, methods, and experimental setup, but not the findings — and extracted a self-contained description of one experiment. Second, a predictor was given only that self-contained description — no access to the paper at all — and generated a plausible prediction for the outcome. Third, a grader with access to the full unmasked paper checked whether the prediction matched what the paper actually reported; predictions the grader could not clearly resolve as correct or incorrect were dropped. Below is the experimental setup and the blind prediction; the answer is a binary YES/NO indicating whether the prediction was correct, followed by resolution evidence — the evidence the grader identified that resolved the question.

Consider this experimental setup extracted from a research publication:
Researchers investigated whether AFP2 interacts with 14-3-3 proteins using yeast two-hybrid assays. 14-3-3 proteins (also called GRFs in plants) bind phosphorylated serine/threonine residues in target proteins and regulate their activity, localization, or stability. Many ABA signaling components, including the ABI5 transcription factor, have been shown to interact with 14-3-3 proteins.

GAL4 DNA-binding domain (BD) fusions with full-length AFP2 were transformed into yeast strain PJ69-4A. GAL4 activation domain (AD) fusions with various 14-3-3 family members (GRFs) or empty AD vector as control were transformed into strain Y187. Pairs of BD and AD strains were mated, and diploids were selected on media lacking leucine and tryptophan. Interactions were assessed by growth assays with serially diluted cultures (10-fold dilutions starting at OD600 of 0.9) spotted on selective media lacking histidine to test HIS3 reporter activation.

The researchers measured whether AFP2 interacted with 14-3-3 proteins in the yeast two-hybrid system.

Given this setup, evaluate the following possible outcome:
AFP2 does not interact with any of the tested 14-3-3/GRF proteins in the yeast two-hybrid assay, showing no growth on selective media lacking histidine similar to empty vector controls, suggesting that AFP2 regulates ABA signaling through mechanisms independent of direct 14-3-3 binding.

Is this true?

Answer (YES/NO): NO